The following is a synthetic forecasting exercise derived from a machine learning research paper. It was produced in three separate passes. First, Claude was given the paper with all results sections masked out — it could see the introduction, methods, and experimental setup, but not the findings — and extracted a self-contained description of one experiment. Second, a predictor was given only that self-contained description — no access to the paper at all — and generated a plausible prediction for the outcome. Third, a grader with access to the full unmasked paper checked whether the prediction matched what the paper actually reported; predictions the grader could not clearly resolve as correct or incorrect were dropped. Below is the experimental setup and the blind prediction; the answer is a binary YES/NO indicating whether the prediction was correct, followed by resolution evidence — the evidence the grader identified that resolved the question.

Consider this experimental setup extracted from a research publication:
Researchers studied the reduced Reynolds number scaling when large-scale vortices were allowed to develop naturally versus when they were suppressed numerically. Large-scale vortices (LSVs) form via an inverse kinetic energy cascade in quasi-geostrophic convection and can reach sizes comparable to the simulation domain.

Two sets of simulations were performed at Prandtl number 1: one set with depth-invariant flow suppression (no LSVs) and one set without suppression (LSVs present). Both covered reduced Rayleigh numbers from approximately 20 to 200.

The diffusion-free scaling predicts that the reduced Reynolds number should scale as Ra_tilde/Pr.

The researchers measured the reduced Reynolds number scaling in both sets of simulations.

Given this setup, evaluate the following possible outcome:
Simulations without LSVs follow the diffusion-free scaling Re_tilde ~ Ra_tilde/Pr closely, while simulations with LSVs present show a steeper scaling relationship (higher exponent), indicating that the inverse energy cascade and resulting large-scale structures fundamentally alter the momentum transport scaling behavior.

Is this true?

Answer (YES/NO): YES